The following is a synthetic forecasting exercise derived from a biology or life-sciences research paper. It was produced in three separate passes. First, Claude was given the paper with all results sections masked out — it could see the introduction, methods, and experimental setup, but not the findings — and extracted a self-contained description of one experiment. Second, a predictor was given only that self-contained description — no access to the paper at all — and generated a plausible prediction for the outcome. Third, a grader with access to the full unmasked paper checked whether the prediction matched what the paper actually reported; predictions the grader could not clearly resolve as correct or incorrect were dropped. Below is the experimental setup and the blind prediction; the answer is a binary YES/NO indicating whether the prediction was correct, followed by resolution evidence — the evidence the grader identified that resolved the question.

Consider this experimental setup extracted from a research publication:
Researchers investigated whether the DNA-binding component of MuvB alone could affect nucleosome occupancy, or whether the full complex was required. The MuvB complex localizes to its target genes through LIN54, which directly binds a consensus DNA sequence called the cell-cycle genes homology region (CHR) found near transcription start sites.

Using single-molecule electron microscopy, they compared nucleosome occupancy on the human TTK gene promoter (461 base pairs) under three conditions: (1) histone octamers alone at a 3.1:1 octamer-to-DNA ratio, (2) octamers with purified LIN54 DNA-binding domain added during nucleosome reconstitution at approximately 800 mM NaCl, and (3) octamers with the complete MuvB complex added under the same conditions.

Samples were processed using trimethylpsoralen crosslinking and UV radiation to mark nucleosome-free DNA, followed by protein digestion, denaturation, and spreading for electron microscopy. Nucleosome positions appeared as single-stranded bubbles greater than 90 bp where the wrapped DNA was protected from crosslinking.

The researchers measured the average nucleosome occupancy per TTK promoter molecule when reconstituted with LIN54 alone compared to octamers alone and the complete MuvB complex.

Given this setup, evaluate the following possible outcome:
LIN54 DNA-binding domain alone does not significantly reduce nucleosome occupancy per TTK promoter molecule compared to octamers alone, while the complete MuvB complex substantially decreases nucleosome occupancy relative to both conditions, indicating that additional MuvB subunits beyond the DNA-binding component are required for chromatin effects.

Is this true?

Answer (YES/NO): NO